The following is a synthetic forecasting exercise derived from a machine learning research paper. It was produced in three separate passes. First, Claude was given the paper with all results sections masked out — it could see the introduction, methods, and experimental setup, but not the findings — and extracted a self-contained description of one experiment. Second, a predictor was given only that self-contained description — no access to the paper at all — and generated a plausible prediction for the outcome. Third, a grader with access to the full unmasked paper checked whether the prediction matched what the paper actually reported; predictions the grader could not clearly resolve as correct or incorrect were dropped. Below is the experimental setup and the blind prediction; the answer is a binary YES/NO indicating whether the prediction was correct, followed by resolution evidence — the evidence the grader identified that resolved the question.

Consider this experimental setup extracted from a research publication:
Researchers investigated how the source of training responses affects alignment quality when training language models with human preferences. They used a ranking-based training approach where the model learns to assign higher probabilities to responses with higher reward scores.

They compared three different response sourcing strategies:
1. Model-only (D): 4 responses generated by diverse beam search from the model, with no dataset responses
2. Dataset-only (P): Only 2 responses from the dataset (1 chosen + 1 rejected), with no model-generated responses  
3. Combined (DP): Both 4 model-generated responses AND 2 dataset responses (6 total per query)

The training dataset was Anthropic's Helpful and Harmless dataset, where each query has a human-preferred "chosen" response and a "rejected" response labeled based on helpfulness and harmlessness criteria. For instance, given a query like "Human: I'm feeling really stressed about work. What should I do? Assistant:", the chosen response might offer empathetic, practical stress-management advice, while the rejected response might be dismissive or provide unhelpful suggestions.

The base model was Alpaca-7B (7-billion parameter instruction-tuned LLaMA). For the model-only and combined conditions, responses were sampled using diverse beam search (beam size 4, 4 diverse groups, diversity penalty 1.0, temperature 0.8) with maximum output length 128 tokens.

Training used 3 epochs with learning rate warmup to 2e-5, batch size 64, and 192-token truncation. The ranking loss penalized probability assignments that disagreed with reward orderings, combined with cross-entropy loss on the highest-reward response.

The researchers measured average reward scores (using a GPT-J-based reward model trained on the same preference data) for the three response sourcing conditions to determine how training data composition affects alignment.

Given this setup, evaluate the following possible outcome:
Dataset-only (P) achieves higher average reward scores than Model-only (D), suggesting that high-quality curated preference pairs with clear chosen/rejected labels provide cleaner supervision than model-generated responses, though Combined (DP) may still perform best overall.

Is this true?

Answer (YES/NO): NO